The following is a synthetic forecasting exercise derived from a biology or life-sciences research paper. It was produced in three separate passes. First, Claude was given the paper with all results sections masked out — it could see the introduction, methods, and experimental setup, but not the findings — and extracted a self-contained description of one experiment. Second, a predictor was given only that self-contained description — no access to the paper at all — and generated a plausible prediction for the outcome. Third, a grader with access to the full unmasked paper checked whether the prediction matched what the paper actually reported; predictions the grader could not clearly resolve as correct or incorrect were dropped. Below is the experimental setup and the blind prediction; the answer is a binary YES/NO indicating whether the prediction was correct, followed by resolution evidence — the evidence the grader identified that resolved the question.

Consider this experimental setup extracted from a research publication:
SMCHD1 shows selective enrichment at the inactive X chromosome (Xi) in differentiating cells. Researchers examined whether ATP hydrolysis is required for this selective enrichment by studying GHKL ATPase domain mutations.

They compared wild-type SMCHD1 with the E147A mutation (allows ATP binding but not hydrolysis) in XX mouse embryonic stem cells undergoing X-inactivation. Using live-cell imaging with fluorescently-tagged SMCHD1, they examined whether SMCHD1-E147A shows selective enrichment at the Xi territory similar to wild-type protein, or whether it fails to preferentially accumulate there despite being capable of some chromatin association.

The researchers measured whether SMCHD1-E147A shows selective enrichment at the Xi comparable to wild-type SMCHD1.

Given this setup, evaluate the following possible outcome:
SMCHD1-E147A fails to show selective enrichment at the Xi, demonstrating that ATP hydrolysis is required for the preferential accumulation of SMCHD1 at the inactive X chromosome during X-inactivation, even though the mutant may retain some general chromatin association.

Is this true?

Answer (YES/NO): YES